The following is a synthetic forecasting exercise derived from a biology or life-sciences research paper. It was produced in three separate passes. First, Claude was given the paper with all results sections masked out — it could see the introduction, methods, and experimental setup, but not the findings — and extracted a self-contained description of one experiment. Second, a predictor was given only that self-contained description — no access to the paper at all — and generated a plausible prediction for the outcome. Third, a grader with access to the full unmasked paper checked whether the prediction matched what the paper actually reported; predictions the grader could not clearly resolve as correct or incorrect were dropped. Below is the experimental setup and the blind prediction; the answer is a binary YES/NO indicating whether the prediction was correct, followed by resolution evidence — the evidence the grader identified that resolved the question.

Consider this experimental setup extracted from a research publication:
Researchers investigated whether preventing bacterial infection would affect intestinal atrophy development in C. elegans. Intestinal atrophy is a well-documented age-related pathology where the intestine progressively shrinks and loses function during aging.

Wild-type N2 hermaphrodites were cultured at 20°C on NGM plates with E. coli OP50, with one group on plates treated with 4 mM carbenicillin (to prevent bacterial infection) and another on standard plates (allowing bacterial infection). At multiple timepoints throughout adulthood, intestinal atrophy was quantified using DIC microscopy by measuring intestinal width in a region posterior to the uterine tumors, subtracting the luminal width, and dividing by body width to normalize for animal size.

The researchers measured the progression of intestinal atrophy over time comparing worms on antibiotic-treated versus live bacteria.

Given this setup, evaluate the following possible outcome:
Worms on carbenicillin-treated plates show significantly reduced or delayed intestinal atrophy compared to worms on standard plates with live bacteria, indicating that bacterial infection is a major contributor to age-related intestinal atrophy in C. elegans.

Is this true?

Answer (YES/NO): NO